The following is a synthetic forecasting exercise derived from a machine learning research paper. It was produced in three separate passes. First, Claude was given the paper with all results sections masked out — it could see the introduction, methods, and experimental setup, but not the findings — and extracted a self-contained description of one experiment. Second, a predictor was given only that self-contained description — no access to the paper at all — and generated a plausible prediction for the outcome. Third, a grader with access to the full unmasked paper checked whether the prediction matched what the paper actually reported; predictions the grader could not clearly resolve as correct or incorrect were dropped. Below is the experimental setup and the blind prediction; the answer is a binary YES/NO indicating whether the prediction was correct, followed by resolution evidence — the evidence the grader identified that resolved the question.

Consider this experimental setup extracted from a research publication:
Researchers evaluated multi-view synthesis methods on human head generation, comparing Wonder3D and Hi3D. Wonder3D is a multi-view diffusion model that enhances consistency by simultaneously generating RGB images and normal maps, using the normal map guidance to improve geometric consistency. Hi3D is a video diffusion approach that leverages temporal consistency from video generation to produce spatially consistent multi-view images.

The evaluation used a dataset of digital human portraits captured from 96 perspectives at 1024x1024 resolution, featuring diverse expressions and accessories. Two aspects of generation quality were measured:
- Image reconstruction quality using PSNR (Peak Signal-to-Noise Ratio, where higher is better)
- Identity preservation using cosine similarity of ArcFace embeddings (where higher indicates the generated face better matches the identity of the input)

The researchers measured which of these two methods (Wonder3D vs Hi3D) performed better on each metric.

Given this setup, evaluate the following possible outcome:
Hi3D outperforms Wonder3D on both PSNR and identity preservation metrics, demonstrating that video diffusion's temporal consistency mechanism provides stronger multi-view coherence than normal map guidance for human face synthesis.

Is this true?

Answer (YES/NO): NO